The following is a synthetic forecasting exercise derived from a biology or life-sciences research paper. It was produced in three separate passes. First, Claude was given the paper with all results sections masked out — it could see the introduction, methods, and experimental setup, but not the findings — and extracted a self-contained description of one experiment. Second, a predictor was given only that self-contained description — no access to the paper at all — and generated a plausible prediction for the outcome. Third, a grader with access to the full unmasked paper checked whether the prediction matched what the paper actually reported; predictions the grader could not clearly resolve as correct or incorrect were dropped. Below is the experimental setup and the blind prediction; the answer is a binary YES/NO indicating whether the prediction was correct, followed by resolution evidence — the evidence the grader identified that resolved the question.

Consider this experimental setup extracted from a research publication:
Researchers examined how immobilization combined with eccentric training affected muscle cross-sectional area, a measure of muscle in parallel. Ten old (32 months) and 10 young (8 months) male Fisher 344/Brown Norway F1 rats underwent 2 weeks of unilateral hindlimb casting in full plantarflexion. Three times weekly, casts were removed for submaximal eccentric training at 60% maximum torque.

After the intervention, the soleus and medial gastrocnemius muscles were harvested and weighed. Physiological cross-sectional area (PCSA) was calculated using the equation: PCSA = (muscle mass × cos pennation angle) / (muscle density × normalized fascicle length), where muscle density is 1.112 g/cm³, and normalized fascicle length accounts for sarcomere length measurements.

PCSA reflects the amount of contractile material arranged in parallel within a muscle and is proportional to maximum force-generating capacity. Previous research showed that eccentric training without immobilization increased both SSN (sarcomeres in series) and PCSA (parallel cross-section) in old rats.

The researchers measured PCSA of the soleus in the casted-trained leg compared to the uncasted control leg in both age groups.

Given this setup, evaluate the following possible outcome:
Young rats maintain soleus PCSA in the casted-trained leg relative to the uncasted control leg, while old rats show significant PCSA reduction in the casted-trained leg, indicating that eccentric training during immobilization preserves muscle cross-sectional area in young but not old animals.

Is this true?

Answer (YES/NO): NO